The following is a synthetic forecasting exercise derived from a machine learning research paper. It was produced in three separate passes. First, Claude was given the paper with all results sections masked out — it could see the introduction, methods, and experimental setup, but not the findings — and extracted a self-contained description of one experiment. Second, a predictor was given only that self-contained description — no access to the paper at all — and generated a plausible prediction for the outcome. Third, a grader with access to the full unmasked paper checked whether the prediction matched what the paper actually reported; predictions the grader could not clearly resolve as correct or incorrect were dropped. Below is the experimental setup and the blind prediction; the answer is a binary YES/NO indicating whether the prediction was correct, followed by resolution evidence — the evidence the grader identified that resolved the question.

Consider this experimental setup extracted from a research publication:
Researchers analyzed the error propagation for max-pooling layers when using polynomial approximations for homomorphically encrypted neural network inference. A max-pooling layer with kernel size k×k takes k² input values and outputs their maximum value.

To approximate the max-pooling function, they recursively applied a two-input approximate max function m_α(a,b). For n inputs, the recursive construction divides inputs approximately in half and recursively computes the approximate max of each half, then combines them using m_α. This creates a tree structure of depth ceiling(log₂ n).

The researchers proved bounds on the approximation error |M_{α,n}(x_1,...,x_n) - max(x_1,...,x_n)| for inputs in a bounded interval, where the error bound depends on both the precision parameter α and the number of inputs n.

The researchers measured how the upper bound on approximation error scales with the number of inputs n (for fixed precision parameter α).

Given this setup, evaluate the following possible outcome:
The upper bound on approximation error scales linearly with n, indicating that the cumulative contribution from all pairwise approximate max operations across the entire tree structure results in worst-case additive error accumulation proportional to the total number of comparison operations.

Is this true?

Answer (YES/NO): NO